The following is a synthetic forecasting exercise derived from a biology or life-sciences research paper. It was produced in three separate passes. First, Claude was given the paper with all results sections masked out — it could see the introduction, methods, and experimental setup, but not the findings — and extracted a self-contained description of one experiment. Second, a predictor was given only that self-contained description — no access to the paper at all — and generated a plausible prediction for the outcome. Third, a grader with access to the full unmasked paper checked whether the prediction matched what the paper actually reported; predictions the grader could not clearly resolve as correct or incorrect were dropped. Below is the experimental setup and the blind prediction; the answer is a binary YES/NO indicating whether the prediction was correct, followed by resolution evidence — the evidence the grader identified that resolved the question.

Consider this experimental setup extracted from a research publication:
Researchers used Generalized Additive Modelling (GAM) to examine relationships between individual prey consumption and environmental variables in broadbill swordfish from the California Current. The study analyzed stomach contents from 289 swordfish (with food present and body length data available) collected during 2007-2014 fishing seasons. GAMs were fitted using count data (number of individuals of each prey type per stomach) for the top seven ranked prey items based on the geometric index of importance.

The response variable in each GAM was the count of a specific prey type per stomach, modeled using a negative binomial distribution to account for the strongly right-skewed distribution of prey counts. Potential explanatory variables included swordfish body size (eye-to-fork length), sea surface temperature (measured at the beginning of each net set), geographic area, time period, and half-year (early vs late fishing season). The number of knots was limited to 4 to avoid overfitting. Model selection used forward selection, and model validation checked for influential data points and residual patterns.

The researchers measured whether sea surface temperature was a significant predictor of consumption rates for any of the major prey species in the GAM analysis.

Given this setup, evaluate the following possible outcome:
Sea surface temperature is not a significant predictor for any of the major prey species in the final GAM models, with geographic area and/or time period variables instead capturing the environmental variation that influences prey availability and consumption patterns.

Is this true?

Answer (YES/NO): NO